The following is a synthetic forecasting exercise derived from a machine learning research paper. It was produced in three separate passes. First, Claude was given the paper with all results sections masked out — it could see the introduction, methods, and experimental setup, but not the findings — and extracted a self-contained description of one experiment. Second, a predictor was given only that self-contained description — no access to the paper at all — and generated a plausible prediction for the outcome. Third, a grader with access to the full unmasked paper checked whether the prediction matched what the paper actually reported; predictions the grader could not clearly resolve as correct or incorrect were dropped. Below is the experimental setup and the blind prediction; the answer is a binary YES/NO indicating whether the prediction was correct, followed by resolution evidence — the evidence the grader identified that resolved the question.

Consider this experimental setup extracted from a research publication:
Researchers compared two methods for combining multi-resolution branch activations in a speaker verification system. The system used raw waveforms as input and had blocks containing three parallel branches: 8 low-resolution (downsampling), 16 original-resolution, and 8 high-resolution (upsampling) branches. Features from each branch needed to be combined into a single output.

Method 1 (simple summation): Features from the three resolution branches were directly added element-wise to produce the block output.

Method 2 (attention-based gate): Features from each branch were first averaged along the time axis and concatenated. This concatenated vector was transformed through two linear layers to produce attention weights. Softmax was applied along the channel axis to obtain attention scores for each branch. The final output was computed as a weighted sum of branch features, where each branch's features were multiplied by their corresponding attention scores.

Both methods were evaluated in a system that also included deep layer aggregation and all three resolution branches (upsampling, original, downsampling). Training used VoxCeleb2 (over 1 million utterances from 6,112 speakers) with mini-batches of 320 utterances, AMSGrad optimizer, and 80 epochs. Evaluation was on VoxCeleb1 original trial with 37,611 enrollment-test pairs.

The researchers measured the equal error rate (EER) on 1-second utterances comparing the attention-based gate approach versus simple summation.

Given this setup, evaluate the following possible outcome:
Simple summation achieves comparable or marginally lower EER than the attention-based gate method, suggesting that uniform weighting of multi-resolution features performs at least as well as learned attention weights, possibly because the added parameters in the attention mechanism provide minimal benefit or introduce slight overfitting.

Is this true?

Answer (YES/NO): NO